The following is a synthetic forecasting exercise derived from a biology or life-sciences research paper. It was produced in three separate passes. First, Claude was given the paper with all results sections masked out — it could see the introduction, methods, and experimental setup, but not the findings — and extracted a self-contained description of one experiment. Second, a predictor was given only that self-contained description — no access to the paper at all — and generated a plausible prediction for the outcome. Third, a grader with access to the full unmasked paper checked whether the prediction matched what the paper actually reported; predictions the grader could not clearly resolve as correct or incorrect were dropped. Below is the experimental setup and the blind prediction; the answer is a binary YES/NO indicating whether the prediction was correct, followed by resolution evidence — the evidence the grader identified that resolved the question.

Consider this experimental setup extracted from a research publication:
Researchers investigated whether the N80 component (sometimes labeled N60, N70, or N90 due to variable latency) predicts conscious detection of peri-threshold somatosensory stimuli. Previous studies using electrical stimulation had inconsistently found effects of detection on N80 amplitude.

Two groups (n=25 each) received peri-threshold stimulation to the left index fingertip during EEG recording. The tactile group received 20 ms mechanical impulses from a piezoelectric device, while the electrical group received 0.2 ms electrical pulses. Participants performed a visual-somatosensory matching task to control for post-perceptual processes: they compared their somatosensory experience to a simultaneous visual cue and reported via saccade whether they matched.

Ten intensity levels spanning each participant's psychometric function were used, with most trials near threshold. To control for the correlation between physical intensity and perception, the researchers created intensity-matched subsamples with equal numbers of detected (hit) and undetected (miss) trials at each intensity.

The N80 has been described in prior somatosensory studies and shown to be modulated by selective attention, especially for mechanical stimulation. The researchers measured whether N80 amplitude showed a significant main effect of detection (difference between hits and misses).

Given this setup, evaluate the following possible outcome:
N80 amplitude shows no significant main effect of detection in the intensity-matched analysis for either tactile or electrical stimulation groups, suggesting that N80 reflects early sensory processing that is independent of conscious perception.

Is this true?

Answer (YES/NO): NO